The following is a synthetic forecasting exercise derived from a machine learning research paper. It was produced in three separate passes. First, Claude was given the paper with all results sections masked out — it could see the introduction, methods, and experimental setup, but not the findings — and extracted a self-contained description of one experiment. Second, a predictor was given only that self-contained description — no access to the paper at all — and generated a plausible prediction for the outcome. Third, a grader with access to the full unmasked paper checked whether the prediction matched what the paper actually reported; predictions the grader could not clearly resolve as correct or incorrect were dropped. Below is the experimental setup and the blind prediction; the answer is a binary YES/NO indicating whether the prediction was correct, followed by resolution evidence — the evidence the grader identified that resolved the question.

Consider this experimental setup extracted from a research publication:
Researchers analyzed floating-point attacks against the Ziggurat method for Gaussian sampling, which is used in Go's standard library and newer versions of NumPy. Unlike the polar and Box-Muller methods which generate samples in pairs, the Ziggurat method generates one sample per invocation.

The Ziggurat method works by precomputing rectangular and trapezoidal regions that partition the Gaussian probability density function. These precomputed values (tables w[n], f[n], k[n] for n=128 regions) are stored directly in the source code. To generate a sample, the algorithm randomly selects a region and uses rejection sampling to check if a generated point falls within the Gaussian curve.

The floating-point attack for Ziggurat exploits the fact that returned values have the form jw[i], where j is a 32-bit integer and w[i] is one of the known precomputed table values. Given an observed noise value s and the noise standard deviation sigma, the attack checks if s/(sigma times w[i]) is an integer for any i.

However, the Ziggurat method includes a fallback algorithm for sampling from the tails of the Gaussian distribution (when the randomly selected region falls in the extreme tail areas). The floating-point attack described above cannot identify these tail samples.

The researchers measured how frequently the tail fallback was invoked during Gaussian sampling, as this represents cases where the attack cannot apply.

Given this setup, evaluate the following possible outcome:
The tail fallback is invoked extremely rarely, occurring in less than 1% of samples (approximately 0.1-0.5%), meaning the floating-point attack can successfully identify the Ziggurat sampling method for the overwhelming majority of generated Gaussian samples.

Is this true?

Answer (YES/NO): NO